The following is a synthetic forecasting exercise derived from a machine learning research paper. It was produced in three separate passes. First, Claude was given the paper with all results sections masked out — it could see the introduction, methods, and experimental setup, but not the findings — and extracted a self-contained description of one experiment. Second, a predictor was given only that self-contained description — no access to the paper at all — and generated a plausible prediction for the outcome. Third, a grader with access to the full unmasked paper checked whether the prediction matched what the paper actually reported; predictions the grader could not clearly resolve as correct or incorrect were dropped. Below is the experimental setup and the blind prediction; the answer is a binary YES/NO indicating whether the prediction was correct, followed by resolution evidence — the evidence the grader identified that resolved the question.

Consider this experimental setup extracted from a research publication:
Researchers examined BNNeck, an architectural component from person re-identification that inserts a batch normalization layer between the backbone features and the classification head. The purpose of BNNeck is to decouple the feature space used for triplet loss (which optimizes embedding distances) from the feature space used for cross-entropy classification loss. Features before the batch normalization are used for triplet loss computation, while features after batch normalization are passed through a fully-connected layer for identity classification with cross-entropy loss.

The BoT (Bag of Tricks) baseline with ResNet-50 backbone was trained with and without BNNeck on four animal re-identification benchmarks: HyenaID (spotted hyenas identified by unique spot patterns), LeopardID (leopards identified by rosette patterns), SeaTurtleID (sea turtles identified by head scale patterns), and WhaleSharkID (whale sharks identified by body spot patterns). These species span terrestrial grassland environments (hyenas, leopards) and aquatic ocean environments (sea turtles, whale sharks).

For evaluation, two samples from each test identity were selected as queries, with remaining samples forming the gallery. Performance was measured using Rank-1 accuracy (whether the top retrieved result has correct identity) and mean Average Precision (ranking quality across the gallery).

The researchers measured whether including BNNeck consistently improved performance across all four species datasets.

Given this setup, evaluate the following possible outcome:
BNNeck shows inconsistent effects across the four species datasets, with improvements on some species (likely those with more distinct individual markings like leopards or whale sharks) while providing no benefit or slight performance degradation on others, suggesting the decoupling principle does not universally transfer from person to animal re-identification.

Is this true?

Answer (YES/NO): NO